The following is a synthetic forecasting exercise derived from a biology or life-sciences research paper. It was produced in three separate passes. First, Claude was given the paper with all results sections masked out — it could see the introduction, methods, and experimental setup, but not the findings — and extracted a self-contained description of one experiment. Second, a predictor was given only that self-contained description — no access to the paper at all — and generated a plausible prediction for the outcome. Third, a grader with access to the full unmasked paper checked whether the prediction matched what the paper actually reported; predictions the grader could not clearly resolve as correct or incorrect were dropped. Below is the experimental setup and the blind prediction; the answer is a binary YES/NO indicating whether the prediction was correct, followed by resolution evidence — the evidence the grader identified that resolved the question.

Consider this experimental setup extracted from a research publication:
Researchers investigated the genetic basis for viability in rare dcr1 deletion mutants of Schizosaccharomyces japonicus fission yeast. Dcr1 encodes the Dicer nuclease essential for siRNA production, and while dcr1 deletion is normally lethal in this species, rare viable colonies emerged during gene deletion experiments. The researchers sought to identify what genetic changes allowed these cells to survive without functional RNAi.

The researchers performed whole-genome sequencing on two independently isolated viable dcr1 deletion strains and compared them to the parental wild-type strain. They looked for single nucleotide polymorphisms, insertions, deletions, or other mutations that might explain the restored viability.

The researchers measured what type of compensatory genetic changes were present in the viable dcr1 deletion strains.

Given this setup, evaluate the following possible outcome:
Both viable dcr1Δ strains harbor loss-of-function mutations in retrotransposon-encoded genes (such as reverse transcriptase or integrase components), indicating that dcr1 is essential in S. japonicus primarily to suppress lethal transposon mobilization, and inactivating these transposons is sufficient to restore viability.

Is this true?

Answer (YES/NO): NO